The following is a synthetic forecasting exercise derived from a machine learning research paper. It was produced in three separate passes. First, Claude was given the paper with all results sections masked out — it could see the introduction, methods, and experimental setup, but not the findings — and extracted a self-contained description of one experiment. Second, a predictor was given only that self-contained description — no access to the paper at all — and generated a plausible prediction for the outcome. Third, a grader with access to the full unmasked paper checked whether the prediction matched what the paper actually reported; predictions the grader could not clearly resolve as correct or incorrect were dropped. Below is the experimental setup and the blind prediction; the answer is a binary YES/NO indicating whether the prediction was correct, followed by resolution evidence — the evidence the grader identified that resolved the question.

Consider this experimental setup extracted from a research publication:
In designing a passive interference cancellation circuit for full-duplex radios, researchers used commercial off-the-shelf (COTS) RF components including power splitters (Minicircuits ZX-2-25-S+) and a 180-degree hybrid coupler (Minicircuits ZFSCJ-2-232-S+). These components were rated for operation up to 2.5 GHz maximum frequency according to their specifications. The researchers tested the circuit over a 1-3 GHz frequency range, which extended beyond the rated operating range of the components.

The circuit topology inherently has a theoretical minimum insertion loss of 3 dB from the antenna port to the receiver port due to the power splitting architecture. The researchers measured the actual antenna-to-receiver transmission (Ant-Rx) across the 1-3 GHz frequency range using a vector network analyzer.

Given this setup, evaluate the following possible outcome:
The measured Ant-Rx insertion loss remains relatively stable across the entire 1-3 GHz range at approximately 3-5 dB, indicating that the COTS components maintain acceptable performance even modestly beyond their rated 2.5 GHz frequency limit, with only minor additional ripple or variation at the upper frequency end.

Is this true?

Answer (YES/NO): NO